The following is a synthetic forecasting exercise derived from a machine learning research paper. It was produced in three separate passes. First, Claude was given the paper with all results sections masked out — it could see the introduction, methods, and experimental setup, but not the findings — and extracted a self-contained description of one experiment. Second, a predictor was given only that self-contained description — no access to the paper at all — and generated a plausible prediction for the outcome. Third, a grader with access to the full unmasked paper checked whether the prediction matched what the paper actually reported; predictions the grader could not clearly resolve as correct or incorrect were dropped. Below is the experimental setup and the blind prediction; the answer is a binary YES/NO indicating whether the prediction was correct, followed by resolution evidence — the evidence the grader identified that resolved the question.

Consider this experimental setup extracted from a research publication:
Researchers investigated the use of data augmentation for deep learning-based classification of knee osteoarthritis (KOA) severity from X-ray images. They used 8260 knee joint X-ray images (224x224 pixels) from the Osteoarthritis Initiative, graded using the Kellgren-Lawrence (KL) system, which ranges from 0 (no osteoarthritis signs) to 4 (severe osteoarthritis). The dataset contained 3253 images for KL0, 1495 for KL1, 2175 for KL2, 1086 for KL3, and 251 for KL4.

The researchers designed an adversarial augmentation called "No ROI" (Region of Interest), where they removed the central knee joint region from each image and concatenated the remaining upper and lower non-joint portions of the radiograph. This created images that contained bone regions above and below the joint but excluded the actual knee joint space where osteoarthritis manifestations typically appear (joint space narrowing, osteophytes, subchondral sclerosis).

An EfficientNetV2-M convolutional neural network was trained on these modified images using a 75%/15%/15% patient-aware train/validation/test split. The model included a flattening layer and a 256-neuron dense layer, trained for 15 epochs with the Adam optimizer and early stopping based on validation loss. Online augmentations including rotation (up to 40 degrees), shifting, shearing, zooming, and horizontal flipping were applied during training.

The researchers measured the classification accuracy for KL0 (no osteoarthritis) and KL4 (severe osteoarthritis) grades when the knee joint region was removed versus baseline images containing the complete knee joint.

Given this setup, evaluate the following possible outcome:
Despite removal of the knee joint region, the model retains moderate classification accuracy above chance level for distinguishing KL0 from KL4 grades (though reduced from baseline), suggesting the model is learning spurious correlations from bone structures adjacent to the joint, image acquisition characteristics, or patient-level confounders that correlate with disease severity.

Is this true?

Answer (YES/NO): NO